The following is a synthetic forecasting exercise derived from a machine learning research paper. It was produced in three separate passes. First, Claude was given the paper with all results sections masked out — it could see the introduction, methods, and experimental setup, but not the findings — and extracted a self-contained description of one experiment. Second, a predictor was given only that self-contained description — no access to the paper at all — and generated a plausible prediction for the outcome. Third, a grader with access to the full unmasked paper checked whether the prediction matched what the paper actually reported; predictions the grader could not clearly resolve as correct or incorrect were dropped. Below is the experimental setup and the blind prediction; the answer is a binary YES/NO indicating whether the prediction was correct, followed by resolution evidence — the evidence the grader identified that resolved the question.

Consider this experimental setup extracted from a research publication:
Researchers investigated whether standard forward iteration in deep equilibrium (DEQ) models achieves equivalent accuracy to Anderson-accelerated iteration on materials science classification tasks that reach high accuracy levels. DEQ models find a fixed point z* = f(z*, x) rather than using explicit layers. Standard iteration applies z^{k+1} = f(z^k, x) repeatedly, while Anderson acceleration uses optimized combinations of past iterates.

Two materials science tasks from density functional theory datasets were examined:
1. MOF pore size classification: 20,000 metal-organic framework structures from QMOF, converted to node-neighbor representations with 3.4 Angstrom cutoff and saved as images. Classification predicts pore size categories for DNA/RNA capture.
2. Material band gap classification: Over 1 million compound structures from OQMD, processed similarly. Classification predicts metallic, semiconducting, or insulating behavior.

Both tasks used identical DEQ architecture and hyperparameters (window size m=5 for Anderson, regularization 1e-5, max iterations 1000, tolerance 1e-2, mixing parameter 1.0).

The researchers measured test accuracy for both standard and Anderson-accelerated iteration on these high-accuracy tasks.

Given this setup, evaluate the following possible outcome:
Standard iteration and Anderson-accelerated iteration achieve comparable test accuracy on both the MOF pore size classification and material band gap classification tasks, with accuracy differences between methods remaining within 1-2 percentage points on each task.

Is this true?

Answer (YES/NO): YES